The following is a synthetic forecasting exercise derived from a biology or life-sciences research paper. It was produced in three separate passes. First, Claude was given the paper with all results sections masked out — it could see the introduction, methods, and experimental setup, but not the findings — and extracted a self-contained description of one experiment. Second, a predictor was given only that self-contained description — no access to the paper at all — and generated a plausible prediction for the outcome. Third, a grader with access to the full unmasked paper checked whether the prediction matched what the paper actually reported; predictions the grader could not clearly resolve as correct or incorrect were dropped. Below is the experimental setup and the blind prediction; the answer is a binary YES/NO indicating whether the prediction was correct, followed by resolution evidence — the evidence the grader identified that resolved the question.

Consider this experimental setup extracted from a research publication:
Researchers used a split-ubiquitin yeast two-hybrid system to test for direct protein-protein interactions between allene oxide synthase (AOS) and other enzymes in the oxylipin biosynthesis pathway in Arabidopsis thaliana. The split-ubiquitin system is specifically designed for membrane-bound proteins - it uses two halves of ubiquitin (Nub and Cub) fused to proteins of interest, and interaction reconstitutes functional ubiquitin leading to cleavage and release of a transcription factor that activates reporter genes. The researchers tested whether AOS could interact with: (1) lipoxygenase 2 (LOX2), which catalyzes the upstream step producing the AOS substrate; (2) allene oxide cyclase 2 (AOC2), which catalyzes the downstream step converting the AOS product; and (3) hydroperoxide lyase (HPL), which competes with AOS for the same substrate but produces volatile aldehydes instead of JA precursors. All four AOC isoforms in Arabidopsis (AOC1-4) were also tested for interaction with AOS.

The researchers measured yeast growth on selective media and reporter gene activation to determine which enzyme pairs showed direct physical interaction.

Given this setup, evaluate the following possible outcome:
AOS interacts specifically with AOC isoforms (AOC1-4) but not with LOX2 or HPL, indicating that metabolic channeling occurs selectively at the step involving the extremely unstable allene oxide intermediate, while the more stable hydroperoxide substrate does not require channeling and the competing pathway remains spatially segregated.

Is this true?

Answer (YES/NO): NO